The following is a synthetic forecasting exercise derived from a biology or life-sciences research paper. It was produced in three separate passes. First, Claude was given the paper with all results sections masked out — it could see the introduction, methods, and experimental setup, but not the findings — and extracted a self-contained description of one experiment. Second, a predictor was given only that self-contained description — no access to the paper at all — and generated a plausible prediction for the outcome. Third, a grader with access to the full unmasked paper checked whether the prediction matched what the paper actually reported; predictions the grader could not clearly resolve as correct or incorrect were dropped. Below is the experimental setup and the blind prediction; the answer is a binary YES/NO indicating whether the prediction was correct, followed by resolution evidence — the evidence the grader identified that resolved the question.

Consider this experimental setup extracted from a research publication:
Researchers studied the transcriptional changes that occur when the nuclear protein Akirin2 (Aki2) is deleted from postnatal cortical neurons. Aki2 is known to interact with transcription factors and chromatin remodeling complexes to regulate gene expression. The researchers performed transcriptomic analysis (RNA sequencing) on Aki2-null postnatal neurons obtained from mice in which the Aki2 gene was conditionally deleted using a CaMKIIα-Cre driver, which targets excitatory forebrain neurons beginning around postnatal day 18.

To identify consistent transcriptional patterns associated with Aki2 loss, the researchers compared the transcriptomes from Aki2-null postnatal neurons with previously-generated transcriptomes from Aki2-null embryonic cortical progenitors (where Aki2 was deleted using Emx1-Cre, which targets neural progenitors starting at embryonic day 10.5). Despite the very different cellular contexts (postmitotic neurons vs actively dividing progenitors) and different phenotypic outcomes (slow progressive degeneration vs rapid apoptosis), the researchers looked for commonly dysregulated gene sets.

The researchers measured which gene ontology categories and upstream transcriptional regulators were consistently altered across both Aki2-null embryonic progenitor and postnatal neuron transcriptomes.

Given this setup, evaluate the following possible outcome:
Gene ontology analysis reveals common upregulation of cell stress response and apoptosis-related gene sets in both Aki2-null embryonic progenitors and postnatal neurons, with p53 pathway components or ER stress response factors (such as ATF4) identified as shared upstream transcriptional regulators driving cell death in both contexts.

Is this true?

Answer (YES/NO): NO